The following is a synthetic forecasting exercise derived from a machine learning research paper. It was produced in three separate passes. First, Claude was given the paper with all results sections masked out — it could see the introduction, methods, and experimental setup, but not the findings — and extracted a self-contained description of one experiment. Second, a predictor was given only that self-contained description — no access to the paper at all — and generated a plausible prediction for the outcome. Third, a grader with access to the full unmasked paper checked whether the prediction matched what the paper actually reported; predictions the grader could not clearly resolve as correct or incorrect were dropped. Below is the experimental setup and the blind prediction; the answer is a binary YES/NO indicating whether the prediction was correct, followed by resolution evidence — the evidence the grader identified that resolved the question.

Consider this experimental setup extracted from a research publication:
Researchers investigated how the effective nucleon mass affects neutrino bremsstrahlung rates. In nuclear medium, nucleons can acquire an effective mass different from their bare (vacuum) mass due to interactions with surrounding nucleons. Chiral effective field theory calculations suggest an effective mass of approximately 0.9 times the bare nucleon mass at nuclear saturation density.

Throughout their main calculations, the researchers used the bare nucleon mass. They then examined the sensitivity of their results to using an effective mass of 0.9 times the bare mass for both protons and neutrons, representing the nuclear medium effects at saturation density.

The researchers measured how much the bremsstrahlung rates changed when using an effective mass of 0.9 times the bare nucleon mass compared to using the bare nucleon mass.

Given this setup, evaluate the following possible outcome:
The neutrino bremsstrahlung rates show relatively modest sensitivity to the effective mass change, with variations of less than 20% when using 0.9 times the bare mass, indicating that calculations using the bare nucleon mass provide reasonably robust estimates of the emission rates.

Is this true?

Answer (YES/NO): YES